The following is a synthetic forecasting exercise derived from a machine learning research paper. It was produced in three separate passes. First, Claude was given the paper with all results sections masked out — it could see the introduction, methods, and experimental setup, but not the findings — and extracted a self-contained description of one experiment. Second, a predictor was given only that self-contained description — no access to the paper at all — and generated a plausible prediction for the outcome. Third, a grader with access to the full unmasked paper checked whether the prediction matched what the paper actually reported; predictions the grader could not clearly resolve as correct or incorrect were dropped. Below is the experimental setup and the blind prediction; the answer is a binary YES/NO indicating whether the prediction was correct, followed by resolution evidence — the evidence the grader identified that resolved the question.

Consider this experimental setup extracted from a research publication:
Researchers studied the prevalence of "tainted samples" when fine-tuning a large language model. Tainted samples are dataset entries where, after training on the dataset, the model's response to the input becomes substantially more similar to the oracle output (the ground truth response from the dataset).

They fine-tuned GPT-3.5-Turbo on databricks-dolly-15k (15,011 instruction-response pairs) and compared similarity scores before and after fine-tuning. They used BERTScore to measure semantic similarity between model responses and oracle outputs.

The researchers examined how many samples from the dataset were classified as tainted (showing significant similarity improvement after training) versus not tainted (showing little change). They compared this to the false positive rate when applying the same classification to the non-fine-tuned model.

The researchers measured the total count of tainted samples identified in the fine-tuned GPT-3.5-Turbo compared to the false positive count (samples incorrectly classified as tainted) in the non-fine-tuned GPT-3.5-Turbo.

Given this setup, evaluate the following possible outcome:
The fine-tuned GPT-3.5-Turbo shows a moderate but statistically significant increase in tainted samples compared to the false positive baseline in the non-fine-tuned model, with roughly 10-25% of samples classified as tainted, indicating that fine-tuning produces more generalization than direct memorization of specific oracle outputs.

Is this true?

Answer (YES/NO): NO